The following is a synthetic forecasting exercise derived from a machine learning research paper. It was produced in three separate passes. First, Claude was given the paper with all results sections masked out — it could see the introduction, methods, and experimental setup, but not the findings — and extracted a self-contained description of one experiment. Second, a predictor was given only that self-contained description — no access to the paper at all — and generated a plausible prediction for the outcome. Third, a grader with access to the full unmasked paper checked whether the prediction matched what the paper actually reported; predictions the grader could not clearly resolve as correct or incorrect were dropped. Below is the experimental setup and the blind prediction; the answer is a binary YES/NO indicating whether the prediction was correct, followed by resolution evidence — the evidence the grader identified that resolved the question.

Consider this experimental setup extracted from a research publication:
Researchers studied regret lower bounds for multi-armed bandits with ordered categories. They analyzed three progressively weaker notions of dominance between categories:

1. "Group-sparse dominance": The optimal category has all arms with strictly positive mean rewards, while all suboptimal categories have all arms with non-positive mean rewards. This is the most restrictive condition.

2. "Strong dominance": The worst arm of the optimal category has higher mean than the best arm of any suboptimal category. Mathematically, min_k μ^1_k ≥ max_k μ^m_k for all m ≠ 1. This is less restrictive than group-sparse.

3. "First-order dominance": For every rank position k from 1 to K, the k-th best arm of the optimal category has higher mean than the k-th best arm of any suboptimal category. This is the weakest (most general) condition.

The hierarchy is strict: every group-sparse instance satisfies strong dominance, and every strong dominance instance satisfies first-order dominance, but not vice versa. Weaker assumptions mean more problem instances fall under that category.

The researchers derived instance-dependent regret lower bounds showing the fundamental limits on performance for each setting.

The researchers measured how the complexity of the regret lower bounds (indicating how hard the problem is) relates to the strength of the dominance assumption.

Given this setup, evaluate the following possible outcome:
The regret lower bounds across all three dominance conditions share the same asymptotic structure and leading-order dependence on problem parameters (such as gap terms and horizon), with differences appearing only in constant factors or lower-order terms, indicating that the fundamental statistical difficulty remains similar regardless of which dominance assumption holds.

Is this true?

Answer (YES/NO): NO